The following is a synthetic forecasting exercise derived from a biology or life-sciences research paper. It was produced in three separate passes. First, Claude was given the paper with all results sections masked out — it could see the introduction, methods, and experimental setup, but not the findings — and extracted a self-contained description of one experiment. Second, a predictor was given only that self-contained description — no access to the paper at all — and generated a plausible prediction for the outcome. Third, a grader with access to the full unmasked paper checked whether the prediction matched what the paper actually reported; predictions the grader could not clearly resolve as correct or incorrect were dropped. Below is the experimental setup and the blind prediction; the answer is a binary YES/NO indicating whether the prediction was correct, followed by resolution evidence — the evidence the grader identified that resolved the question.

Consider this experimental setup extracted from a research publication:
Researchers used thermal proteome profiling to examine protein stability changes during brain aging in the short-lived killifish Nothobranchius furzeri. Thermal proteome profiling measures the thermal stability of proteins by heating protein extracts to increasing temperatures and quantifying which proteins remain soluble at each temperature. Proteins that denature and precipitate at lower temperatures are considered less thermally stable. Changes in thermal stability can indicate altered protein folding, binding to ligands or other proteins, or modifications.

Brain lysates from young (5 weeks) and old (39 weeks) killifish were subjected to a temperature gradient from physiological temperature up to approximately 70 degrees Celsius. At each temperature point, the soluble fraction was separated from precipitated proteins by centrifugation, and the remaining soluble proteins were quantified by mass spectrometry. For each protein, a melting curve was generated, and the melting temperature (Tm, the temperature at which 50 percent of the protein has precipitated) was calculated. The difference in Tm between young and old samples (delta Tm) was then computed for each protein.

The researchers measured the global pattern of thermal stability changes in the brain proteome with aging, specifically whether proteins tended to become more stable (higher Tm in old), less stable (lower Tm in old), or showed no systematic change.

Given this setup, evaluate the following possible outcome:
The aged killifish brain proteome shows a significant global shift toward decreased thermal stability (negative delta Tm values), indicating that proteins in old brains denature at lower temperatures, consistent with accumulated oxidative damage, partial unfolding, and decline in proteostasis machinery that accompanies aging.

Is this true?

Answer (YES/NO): NO